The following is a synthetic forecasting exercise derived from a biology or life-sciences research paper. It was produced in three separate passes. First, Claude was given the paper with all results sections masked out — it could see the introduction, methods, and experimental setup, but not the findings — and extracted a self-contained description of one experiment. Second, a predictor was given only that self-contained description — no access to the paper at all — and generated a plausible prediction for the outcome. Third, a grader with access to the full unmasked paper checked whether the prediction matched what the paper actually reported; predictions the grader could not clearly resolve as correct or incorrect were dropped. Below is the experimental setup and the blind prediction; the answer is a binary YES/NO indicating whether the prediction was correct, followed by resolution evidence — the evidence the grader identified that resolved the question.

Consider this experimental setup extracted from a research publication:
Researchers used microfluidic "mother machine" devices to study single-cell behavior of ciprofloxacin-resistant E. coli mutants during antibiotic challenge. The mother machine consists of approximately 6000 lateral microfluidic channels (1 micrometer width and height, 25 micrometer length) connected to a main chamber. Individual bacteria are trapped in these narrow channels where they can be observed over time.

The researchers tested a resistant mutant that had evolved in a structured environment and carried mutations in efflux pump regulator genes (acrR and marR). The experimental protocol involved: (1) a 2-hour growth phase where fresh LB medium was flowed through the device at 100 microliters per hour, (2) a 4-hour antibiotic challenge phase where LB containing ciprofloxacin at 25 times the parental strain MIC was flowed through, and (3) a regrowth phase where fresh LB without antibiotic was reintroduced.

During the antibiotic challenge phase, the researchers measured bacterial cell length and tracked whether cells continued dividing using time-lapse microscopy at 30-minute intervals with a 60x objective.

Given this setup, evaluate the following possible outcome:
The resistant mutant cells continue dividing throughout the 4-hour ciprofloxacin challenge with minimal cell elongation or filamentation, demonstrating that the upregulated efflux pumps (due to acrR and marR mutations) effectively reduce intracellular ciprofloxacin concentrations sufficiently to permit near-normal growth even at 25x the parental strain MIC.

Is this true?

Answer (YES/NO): NO